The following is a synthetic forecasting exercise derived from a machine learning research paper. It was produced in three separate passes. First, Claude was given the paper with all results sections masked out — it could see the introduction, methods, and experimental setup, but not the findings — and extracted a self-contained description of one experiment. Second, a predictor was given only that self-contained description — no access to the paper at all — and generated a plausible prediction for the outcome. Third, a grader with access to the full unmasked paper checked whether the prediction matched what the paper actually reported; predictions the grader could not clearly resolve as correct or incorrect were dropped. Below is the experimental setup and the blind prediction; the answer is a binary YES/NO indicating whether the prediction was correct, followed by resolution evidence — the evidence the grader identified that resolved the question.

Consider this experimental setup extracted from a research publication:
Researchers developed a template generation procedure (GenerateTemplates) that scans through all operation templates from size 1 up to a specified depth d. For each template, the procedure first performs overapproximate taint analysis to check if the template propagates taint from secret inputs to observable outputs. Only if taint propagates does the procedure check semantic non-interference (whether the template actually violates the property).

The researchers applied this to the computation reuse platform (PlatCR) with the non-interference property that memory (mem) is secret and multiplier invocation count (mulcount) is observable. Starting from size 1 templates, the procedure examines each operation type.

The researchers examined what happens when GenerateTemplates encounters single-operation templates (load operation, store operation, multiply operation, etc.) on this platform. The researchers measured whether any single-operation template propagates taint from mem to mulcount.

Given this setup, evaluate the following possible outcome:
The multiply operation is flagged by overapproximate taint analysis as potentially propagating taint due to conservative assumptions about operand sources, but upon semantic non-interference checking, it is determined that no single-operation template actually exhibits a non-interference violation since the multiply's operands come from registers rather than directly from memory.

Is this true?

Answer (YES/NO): NO